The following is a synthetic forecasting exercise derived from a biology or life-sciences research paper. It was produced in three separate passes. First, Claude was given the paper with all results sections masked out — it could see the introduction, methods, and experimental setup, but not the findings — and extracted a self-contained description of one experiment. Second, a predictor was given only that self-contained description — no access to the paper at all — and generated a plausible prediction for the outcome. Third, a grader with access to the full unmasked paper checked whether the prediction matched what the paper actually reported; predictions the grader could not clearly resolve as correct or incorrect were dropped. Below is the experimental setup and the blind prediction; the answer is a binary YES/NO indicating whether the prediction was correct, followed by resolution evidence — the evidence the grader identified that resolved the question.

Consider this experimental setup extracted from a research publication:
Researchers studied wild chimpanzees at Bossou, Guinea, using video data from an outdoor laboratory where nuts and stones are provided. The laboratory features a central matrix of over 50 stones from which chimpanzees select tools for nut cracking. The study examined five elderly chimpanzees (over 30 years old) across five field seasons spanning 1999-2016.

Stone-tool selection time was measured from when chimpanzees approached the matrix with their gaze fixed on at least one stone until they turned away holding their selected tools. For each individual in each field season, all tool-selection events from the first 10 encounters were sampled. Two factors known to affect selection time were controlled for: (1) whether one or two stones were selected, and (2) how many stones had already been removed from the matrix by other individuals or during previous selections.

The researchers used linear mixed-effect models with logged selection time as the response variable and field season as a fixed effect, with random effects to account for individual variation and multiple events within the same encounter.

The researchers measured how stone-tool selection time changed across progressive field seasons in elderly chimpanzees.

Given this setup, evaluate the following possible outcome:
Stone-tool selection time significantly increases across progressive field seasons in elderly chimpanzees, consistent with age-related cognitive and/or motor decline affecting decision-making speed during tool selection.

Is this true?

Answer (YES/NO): NO